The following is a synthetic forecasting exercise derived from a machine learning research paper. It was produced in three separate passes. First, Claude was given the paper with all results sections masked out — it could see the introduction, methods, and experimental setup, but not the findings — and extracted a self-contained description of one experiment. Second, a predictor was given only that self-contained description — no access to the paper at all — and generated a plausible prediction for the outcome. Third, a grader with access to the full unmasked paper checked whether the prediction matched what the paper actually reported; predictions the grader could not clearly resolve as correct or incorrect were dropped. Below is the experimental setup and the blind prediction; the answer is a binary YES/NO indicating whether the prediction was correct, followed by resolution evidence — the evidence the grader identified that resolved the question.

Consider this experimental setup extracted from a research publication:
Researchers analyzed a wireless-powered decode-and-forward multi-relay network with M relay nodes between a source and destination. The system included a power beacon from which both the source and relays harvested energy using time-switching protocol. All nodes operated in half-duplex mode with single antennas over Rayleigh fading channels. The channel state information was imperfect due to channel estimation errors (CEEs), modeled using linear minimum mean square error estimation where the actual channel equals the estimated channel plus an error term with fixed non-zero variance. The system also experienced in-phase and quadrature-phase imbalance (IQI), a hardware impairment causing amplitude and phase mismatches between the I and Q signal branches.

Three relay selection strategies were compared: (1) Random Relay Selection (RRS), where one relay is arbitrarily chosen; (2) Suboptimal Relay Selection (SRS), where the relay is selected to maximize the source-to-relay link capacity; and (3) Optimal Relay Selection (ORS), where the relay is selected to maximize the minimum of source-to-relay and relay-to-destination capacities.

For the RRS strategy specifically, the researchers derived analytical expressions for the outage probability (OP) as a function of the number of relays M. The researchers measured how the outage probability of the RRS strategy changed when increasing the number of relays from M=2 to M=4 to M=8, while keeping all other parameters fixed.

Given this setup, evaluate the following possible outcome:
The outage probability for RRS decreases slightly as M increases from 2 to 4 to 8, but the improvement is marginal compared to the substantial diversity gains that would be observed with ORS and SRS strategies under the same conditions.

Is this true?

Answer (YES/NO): NO